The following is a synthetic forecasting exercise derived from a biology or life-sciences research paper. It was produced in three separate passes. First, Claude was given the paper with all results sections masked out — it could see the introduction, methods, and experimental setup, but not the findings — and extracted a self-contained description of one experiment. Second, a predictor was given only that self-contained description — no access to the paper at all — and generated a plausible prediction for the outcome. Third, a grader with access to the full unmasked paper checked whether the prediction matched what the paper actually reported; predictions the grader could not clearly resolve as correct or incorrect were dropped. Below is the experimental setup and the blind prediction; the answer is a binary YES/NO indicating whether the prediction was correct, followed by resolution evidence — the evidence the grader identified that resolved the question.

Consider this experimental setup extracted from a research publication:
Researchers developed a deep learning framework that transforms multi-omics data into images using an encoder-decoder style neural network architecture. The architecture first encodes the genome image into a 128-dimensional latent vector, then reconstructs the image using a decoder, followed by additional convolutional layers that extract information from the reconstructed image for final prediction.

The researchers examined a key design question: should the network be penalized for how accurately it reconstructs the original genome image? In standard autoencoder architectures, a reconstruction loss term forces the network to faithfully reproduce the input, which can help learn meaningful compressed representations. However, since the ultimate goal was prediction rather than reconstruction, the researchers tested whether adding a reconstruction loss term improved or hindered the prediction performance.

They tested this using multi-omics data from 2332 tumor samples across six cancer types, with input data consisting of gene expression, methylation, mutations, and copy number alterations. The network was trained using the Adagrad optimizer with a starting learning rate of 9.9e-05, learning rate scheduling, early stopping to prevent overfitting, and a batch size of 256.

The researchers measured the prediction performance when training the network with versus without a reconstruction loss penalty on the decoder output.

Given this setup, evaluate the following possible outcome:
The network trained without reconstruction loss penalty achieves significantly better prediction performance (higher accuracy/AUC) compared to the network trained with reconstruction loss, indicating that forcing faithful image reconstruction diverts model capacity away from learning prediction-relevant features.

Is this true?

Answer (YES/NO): YES